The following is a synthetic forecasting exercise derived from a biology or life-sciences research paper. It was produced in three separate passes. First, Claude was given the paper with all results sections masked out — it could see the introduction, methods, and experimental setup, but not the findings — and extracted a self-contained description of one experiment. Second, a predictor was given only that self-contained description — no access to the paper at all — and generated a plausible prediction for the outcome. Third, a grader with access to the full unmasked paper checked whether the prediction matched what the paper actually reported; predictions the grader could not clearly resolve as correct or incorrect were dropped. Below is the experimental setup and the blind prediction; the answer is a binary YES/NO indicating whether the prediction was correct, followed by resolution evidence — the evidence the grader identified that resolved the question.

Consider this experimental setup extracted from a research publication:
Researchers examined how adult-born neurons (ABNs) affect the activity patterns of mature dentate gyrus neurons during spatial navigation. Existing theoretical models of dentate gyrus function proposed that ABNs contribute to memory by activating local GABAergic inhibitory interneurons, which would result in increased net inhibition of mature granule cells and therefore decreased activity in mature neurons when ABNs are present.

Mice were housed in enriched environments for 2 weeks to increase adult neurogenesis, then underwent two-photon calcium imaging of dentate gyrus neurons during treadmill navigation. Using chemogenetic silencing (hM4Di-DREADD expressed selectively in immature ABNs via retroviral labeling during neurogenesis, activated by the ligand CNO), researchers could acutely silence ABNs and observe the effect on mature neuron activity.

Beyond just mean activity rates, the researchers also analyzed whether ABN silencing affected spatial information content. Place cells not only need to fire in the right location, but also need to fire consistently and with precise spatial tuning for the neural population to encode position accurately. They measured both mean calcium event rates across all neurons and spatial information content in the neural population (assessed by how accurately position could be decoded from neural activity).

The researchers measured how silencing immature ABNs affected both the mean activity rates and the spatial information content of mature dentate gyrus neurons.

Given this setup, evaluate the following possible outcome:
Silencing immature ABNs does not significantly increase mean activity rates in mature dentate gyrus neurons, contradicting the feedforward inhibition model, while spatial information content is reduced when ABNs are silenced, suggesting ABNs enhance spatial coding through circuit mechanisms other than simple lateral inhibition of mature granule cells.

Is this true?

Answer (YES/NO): YES